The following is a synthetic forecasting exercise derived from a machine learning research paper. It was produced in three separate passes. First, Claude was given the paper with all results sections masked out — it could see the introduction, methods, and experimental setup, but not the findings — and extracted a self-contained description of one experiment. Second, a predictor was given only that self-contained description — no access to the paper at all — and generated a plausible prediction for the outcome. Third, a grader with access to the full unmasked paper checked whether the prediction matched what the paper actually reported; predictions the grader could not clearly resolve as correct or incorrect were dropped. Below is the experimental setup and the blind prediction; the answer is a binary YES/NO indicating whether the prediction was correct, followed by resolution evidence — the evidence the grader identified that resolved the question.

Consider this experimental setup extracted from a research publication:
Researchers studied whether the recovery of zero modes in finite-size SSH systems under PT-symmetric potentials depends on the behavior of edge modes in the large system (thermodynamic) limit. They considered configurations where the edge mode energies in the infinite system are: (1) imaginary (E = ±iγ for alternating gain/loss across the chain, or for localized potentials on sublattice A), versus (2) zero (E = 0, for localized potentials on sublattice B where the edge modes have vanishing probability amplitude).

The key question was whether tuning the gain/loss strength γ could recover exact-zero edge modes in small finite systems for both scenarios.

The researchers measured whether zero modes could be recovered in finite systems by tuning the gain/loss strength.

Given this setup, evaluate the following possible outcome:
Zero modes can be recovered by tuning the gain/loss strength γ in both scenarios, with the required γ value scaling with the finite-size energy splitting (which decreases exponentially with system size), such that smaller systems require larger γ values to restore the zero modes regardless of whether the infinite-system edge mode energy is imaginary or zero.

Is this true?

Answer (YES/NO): NO